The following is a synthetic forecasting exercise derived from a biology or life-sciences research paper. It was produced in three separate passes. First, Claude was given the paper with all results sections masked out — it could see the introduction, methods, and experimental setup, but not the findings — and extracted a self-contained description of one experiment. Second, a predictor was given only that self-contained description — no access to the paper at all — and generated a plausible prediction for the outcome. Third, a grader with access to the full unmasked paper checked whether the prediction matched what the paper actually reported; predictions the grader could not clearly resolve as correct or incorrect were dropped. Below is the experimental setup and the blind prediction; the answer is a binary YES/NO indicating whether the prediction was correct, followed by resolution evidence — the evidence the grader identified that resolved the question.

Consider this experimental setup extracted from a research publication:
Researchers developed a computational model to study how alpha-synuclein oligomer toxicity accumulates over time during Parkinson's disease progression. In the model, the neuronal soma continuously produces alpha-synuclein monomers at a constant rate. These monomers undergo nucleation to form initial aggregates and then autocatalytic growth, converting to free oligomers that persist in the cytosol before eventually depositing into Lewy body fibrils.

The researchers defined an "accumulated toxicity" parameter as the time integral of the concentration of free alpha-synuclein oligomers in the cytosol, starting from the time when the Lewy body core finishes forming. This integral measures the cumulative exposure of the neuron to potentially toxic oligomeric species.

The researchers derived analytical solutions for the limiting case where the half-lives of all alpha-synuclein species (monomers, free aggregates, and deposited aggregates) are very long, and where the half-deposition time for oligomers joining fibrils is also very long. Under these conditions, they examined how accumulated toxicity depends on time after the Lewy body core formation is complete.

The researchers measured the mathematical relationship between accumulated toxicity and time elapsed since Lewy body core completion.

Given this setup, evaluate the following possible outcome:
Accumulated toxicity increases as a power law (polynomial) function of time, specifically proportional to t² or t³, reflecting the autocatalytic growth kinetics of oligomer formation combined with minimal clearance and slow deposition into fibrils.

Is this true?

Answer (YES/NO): YES